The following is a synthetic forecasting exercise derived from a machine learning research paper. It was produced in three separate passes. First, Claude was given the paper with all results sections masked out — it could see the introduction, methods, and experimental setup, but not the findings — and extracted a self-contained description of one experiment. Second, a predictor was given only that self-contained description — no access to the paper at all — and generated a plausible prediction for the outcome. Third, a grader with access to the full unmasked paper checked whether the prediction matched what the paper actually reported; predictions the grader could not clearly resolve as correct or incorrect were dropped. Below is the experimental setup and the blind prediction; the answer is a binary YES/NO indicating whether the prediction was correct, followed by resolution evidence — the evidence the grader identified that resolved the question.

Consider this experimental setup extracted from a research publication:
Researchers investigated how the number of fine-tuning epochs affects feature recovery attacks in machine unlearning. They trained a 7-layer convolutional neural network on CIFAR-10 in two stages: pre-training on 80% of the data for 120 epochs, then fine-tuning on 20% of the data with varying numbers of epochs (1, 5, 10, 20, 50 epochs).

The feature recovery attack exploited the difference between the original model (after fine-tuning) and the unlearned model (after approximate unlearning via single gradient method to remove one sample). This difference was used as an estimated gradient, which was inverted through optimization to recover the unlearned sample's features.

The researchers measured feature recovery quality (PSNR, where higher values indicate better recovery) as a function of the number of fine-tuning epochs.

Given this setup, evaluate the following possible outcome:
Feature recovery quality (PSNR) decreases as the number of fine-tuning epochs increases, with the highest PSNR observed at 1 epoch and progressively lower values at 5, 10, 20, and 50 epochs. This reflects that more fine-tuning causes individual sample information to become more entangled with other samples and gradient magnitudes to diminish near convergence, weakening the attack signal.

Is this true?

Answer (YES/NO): YES